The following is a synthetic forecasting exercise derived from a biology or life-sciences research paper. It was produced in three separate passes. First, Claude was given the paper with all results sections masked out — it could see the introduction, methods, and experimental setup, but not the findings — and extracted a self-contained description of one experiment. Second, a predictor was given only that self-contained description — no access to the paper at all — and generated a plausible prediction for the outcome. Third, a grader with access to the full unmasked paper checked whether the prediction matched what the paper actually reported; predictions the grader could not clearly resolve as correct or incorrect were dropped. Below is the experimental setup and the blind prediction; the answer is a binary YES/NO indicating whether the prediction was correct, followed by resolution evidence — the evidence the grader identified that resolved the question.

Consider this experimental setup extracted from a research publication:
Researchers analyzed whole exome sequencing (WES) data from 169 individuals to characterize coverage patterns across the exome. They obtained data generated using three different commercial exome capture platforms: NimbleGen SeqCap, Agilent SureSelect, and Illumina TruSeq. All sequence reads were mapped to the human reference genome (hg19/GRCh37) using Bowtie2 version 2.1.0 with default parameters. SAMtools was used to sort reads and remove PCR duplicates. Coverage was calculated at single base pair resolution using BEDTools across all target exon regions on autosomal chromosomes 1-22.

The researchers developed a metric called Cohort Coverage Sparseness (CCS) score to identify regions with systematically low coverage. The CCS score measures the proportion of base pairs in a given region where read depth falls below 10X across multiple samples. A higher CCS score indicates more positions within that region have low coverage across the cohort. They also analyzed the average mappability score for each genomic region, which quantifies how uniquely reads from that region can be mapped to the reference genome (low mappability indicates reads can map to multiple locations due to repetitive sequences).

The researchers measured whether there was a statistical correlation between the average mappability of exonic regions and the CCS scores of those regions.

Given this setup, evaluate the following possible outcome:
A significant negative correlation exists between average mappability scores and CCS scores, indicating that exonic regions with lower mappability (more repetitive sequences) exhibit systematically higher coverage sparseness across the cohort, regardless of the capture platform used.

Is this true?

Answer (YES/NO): NO